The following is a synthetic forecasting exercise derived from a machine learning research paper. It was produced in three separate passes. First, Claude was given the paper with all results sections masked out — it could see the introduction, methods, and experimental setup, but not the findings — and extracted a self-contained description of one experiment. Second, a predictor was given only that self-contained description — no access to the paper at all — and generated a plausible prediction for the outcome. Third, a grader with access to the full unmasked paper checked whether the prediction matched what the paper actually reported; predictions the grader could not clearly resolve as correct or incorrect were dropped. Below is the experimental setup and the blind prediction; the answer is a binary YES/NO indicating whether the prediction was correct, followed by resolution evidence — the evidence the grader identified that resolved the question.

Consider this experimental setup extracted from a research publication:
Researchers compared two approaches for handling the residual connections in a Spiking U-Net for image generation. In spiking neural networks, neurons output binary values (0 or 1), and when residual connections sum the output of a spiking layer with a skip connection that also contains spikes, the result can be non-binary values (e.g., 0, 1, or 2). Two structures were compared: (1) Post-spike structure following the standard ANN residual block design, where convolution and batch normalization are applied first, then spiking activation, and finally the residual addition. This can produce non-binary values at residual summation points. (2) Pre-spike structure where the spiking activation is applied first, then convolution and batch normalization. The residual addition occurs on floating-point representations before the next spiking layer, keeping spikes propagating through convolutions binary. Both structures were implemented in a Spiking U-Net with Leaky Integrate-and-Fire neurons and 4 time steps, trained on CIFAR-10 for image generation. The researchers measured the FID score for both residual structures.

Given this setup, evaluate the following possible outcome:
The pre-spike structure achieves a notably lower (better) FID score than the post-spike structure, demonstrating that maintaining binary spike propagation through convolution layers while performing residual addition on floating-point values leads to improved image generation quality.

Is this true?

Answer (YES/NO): YES